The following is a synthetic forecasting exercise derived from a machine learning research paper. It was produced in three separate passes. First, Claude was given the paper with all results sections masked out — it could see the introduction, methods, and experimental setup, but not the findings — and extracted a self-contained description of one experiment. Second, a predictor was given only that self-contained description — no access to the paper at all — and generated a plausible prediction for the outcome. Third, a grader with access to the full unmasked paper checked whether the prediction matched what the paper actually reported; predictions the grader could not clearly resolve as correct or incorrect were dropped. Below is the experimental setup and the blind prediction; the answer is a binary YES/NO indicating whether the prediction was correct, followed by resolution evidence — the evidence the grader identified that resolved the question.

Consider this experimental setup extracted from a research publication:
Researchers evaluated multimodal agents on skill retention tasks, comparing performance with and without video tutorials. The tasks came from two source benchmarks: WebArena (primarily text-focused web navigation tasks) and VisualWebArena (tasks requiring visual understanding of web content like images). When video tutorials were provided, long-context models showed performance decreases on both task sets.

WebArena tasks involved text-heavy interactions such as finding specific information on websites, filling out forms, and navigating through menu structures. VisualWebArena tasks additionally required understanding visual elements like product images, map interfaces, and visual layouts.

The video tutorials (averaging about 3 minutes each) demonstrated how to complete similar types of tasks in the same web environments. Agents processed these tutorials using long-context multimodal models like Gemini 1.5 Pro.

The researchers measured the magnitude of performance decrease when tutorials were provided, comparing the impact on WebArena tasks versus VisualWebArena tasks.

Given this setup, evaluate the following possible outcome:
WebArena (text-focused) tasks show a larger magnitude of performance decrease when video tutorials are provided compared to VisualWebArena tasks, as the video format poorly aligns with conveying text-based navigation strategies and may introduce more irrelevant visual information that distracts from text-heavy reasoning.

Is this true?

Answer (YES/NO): NO